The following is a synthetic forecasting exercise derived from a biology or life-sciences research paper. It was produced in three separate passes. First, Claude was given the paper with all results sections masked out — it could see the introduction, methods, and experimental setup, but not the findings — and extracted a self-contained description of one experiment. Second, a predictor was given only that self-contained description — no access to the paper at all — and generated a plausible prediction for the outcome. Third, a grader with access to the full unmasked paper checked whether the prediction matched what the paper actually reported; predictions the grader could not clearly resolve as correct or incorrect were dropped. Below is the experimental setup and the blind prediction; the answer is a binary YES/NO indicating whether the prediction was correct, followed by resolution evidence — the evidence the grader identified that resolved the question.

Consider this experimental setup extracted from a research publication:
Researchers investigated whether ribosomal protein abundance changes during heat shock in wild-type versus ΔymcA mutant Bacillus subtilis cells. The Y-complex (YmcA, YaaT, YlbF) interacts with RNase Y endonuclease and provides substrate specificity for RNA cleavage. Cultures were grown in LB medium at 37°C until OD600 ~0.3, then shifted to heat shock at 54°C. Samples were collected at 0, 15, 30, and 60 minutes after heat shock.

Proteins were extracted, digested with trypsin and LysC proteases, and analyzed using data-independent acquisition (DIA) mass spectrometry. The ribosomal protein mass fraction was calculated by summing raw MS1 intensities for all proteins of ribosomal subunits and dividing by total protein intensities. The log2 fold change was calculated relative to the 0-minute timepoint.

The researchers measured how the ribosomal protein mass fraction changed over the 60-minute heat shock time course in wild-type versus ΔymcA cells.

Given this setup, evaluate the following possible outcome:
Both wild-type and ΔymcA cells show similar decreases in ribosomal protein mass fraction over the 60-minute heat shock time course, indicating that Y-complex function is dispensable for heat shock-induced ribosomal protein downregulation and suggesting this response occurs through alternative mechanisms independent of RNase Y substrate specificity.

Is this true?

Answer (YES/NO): NO